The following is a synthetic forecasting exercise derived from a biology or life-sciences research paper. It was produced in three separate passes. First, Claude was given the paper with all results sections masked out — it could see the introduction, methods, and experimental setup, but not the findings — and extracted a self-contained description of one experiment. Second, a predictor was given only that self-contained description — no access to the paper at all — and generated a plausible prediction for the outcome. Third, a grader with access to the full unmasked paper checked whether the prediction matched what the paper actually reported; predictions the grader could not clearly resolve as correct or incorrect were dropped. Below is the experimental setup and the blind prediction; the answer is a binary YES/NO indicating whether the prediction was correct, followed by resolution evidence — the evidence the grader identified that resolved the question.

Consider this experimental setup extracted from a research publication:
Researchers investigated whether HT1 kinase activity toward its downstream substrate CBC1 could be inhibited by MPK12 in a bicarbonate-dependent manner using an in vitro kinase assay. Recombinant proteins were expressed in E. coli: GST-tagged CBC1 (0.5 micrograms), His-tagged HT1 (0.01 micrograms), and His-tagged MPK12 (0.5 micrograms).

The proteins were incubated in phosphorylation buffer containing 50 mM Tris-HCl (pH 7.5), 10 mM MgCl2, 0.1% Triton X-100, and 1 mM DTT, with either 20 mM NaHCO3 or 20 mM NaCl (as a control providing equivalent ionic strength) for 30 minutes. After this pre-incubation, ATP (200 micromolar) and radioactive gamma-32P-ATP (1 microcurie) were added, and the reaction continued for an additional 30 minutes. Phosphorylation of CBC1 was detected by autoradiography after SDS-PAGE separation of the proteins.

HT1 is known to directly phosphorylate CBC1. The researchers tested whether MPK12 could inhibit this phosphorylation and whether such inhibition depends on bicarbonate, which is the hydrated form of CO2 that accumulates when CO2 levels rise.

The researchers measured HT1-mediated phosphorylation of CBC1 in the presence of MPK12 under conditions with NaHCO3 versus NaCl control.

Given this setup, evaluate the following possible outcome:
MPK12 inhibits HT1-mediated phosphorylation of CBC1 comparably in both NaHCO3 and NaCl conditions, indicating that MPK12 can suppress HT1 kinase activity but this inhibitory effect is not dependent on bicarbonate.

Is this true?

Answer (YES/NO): NO